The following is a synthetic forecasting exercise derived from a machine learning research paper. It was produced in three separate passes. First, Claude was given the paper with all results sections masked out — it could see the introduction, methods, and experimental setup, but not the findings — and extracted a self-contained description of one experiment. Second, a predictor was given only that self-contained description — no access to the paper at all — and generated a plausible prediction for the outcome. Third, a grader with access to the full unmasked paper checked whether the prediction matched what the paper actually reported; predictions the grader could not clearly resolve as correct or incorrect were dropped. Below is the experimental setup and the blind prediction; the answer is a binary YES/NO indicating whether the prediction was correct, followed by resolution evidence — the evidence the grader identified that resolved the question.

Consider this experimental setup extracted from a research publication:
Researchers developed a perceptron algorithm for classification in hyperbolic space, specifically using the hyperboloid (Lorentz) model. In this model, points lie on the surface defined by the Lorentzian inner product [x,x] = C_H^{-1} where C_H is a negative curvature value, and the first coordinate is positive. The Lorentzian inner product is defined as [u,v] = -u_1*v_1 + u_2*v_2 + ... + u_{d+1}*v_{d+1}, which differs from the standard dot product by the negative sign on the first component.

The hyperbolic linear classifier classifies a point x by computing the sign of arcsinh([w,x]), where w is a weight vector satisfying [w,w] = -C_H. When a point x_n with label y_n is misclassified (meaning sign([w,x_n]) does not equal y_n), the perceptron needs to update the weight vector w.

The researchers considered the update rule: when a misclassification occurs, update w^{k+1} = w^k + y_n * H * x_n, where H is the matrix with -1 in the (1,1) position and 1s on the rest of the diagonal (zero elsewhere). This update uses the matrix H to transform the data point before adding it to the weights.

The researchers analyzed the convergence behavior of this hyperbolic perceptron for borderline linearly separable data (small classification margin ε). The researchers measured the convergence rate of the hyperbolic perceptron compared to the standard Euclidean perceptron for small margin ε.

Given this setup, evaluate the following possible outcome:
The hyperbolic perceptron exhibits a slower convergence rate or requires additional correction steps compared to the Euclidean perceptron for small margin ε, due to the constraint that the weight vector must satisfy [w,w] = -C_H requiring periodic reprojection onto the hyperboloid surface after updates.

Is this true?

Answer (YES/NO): NO